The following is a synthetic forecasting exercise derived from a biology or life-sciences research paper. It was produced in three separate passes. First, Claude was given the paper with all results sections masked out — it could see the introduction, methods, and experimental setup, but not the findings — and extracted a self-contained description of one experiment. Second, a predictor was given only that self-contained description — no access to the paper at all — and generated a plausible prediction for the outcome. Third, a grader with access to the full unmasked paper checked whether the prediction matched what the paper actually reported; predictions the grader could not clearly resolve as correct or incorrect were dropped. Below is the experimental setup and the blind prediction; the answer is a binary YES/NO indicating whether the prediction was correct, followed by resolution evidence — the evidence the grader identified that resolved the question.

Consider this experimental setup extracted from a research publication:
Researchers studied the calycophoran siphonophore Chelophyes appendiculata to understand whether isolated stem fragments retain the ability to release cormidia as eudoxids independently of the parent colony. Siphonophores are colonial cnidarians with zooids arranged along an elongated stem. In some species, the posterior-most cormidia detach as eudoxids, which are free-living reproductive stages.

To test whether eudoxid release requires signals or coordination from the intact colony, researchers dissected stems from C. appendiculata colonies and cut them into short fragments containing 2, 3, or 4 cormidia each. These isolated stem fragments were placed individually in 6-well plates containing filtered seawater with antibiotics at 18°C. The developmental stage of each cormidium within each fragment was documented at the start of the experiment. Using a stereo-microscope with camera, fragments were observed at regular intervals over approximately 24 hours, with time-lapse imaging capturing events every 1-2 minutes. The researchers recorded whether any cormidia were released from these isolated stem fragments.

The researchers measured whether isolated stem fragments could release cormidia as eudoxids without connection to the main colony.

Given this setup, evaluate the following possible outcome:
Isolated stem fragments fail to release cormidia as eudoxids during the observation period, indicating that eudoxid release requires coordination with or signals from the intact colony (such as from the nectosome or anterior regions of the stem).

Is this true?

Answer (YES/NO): NO